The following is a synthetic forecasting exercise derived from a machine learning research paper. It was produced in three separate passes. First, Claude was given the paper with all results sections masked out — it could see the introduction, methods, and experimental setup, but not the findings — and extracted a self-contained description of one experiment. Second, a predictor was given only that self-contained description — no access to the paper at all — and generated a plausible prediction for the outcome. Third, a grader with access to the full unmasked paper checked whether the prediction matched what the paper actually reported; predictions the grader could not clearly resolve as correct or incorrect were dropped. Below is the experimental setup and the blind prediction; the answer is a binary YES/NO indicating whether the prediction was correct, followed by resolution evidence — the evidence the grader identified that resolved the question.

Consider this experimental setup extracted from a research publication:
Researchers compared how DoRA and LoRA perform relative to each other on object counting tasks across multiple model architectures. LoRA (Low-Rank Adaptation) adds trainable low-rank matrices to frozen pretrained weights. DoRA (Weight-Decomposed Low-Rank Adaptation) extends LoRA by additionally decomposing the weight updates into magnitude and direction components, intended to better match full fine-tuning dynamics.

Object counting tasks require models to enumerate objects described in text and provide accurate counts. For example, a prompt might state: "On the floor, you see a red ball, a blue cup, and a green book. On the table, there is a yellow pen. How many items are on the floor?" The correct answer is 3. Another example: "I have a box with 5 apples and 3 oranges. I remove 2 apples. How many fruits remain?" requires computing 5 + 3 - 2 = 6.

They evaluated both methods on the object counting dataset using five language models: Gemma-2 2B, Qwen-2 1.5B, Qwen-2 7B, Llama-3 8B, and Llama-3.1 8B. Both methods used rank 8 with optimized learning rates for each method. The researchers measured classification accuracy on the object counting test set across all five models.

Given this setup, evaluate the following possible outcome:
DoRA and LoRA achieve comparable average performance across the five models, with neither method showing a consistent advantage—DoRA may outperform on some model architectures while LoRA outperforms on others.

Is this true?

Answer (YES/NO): YES